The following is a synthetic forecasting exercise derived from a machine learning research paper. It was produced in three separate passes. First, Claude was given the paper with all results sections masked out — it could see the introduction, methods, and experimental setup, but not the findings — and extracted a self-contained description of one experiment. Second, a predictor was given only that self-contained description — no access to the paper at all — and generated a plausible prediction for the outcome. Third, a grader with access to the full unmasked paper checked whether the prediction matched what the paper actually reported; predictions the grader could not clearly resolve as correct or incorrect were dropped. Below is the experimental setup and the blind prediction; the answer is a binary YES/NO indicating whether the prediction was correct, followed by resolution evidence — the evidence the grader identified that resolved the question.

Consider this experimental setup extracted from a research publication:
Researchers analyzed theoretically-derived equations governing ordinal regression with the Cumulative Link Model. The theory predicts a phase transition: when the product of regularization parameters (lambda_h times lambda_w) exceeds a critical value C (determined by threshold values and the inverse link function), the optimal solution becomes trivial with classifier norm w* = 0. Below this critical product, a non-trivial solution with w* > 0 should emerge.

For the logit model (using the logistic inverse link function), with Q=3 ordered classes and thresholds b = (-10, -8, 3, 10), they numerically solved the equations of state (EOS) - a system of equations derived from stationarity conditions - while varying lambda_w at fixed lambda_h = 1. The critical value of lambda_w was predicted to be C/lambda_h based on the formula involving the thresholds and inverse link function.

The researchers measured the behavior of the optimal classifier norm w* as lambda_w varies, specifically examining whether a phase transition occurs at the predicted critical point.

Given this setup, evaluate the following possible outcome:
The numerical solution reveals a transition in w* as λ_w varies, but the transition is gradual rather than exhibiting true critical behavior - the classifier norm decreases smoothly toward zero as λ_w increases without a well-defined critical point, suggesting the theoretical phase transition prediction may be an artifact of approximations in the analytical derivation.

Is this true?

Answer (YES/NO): NO